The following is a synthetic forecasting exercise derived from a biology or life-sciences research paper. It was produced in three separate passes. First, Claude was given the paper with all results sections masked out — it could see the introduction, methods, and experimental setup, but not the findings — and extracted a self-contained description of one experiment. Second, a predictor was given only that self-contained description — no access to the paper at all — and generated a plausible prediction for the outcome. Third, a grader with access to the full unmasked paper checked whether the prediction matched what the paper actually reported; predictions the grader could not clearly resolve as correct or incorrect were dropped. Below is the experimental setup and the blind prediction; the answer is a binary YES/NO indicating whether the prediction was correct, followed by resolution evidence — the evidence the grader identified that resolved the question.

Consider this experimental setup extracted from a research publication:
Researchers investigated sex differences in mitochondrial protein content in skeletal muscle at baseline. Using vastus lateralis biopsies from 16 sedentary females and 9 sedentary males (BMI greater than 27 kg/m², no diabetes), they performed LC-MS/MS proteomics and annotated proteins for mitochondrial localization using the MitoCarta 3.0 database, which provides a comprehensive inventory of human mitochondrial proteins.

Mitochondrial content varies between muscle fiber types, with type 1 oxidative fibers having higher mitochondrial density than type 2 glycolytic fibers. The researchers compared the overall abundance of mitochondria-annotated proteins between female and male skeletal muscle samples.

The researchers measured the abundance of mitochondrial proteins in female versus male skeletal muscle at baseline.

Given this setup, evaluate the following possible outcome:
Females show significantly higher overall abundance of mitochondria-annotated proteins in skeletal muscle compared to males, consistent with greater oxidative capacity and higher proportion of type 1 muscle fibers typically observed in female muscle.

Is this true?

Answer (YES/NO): NO